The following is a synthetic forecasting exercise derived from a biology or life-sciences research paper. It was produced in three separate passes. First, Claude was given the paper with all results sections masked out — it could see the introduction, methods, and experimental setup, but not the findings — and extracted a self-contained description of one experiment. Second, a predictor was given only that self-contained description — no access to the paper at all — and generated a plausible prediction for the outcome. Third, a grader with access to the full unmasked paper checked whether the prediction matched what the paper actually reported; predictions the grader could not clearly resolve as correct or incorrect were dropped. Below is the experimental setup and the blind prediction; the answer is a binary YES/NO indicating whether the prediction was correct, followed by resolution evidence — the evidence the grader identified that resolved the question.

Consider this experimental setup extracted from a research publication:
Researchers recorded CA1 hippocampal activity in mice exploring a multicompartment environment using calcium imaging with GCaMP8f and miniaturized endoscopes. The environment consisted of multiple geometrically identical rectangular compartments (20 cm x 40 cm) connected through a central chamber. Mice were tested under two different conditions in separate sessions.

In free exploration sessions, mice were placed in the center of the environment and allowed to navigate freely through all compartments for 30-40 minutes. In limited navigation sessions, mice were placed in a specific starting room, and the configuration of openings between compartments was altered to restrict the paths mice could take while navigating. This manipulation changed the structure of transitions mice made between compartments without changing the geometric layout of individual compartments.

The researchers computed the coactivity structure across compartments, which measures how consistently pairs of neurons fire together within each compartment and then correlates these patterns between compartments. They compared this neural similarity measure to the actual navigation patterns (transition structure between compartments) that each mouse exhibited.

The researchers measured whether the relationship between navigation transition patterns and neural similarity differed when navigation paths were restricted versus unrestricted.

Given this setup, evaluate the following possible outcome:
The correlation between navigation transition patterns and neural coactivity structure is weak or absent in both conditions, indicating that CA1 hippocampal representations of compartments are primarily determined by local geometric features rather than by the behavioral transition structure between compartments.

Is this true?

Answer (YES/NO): NO